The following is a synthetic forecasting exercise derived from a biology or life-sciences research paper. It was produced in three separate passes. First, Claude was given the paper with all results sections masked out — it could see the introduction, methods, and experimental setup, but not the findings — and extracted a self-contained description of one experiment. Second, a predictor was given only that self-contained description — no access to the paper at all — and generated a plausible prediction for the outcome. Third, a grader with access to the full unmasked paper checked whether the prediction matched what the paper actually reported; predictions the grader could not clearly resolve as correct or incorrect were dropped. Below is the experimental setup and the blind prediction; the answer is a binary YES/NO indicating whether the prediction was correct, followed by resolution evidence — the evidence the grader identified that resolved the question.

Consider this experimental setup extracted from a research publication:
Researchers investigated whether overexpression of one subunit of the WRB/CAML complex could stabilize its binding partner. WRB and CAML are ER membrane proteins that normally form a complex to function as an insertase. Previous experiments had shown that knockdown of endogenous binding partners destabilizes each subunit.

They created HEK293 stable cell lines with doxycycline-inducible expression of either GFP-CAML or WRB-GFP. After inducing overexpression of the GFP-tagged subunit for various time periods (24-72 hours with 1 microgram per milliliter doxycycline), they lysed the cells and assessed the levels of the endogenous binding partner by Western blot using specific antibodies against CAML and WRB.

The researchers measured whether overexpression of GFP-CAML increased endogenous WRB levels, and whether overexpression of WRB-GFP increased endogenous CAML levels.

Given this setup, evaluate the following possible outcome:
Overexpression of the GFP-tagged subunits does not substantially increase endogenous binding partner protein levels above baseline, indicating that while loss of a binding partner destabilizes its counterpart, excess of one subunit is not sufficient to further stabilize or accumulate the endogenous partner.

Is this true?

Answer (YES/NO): NO